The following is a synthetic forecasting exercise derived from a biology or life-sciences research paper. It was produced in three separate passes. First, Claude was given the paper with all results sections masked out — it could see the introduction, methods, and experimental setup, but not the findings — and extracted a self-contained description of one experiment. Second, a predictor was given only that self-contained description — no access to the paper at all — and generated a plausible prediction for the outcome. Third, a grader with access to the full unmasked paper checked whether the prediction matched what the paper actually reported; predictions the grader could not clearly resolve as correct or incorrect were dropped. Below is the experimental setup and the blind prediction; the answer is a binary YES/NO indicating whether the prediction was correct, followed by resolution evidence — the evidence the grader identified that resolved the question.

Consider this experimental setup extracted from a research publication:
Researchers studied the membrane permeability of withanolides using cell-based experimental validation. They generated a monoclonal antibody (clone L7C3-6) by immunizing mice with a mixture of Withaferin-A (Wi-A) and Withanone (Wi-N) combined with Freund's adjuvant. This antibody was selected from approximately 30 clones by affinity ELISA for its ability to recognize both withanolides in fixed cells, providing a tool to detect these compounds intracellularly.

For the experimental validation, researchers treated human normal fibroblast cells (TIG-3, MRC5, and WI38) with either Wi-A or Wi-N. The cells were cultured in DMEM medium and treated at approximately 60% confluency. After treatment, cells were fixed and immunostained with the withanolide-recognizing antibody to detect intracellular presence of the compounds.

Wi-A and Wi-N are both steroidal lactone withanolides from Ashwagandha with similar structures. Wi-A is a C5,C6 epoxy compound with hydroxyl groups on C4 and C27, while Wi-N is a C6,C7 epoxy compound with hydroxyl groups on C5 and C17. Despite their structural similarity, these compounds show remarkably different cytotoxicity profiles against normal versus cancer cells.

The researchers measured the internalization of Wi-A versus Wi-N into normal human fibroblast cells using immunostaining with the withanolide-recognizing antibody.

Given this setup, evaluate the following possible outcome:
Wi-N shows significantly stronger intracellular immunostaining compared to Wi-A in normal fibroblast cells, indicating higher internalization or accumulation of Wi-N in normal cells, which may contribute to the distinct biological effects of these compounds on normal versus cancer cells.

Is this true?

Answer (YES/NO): NO